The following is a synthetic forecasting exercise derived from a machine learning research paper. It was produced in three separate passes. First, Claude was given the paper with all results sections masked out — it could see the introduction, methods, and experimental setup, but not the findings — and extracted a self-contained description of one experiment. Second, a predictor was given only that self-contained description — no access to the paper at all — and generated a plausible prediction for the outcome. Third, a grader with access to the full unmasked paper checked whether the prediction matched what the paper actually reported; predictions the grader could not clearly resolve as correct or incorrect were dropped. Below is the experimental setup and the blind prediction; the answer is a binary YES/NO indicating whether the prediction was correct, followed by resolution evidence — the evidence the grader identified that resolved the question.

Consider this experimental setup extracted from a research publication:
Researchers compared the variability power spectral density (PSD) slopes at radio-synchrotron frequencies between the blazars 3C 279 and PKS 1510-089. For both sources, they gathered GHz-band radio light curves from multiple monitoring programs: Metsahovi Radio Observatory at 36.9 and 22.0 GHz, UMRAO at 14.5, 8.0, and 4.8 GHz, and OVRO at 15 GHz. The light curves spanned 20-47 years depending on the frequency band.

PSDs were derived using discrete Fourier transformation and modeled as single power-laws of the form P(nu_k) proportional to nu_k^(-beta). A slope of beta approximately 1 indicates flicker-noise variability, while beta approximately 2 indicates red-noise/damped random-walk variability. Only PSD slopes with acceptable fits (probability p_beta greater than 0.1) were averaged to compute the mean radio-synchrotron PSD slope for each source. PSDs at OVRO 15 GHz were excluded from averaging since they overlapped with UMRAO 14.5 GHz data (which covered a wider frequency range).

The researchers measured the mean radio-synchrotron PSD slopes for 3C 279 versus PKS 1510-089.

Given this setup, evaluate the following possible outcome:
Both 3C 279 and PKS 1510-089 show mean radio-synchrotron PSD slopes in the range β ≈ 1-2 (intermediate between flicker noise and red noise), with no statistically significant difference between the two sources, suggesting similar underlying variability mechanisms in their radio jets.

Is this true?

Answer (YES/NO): NO